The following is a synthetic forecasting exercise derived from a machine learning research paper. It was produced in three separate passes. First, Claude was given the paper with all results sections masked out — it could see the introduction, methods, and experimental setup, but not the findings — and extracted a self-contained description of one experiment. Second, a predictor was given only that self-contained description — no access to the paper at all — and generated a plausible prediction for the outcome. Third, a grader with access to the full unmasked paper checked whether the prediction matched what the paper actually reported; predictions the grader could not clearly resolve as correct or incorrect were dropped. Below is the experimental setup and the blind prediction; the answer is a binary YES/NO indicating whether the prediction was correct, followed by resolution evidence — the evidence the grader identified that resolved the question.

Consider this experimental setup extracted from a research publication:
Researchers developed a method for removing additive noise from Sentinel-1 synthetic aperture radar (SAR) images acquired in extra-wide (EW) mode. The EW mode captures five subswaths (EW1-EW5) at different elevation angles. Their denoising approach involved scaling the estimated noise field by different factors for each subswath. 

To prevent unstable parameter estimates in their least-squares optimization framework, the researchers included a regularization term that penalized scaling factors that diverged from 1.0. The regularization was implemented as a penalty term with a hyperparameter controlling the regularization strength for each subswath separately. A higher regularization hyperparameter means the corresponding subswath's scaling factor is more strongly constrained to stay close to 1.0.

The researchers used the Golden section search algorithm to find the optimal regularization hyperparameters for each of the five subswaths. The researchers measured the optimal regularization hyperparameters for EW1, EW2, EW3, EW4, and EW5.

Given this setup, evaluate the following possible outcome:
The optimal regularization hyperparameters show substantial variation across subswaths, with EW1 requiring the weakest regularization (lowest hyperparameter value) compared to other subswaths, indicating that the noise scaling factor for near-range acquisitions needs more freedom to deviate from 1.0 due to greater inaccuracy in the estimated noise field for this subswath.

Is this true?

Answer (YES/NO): NO